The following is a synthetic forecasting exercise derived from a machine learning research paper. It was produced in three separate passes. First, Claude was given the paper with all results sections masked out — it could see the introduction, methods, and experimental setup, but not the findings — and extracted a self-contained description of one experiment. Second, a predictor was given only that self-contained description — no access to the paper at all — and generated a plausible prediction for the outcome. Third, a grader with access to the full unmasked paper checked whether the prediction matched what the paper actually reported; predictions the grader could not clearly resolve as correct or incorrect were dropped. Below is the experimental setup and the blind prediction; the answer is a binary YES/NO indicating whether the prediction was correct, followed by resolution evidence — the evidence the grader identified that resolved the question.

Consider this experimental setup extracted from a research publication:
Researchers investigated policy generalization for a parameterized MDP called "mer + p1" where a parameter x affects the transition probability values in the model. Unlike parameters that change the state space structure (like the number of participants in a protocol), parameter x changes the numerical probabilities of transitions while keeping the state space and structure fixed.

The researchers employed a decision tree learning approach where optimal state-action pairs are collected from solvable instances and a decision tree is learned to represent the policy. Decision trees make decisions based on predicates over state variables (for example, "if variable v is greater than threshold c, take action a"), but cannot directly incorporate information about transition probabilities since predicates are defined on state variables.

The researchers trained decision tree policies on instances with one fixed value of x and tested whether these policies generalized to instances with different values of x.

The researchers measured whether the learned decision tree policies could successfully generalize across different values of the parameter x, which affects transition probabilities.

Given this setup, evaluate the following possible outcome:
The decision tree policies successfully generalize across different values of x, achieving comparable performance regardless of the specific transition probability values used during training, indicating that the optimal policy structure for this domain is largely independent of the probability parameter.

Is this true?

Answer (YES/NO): NO